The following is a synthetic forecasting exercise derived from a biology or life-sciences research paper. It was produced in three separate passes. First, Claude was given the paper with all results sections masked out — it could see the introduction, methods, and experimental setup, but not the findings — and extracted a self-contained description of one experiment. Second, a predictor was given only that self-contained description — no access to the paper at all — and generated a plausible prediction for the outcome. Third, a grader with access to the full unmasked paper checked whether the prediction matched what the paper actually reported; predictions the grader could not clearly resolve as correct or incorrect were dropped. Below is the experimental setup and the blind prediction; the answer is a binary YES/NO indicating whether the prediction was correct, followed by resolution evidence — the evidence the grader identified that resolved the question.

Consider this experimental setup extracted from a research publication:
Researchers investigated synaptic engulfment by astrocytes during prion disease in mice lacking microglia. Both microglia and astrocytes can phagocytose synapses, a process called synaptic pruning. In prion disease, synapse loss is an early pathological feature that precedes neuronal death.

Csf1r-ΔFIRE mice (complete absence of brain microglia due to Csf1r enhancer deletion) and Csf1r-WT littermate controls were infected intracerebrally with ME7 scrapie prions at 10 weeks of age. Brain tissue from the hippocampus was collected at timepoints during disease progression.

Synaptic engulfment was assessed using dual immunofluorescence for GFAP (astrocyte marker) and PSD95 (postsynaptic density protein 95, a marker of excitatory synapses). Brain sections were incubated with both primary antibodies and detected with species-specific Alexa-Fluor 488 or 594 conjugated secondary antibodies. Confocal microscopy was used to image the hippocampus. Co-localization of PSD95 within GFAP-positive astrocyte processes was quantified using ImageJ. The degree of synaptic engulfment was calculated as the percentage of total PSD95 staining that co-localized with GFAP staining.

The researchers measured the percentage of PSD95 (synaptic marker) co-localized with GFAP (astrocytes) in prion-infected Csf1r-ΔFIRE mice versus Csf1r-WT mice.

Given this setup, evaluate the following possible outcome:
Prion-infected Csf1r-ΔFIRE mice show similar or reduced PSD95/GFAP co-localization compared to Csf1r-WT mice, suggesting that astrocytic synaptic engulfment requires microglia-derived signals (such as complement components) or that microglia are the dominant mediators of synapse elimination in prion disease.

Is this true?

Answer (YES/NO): NO